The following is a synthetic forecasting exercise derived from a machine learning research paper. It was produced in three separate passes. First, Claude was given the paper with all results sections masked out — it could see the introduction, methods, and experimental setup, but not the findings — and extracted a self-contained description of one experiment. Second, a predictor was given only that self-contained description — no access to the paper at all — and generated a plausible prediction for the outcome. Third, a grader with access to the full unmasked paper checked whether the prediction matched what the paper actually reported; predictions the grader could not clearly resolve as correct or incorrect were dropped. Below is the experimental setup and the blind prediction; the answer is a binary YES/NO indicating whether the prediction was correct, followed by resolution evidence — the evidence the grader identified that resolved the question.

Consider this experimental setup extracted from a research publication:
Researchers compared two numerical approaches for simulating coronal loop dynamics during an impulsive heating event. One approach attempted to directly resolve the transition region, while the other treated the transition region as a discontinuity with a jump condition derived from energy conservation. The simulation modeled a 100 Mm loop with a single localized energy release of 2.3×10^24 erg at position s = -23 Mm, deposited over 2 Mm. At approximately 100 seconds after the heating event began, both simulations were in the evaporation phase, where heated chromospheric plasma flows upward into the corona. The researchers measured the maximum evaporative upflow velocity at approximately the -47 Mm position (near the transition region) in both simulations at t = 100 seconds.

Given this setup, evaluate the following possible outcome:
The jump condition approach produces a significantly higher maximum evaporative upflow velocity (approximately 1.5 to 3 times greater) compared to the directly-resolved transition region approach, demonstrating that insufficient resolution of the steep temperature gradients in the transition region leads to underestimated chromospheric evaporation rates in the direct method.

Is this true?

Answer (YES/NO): YES